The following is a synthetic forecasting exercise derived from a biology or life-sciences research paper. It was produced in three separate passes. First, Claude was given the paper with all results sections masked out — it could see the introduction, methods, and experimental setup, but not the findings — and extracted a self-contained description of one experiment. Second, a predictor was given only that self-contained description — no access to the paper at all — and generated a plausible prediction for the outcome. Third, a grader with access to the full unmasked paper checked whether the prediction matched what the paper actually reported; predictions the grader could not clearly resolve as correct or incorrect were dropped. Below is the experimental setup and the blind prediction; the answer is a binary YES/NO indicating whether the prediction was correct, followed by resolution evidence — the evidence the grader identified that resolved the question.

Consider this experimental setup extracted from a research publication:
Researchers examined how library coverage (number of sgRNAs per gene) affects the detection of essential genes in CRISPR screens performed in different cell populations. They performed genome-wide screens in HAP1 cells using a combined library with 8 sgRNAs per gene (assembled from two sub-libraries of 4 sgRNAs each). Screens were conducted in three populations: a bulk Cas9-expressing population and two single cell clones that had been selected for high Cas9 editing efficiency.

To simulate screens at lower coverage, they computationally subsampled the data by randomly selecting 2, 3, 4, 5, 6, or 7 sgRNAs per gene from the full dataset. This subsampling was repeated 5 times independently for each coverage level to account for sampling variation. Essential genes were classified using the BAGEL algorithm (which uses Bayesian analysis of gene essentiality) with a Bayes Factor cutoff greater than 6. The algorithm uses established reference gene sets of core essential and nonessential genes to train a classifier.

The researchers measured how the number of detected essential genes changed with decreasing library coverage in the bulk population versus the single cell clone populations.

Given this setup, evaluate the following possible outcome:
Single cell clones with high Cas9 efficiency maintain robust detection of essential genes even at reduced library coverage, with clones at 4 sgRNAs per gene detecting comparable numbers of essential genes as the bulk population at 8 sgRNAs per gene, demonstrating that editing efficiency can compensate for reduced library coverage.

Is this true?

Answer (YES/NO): NO